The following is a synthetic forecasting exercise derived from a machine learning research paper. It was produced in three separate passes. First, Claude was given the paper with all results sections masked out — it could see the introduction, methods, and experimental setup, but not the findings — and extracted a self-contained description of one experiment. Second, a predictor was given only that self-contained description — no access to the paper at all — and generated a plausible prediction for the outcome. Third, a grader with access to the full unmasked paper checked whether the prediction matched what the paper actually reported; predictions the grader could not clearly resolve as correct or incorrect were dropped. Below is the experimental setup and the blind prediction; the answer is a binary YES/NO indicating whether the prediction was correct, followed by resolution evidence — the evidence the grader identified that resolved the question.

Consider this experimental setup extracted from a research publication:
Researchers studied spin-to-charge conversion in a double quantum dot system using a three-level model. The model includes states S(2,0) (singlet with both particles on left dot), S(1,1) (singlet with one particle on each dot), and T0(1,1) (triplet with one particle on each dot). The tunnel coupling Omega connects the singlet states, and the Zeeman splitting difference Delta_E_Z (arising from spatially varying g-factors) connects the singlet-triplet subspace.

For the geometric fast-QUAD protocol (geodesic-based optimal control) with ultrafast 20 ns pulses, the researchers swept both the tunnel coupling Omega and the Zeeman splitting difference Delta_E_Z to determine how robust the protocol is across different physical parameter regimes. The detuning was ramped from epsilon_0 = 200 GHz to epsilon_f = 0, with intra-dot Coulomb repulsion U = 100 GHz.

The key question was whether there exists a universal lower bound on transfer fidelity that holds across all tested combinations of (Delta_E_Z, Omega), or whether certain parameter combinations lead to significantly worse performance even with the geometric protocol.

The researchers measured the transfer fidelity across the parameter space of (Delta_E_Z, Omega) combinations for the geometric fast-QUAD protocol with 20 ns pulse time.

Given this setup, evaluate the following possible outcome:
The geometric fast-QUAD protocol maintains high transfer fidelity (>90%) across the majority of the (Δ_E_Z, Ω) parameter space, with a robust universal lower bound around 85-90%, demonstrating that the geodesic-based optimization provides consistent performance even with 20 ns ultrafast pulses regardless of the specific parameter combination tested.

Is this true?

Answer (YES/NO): NO